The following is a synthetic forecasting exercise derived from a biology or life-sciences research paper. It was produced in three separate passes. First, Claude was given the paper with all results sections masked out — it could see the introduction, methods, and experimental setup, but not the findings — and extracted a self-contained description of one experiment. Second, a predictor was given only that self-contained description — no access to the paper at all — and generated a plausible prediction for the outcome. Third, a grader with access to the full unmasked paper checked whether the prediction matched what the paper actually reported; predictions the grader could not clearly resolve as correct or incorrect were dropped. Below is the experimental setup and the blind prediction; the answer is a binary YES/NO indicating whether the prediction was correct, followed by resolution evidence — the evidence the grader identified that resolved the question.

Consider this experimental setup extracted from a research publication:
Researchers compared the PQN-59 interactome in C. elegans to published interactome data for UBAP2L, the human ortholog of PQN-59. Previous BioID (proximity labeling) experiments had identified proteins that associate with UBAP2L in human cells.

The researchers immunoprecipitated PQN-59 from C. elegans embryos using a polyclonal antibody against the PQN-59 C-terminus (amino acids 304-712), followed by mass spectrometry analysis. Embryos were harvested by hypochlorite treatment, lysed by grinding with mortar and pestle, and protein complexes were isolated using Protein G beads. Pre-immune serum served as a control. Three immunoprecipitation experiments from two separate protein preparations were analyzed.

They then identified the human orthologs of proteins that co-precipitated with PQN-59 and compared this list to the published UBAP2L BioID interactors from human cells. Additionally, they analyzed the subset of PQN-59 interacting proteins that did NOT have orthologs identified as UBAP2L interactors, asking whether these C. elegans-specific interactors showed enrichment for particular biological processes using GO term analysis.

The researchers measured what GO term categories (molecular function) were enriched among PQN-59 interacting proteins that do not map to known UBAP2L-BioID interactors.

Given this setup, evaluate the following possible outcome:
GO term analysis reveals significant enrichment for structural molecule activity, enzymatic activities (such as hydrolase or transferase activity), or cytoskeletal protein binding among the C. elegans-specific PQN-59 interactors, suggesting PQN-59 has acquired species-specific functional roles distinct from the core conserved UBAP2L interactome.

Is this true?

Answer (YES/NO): NO